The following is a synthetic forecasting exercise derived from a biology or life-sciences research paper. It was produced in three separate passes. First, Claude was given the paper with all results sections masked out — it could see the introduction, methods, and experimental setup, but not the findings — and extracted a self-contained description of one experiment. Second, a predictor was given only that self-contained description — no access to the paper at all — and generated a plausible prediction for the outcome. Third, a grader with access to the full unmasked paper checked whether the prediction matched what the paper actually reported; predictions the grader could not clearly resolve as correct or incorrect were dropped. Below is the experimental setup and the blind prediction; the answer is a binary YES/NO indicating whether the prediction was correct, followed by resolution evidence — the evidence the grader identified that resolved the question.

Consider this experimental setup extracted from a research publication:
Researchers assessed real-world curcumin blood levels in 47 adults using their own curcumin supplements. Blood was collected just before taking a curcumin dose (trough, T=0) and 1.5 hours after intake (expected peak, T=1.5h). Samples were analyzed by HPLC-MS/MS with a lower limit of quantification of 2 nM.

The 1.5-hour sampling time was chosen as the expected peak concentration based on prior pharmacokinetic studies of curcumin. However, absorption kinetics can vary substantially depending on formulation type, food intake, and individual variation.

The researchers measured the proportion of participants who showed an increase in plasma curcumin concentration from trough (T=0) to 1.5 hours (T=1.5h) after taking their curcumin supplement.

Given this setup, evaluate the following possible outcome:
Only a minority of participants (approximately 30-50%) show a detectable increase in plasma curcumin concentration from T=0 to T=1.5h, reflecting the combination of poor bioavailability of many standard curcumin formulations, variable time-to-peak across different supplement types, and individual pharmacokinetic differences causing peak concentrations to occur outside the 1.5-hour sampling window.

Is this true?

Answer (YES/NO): NO